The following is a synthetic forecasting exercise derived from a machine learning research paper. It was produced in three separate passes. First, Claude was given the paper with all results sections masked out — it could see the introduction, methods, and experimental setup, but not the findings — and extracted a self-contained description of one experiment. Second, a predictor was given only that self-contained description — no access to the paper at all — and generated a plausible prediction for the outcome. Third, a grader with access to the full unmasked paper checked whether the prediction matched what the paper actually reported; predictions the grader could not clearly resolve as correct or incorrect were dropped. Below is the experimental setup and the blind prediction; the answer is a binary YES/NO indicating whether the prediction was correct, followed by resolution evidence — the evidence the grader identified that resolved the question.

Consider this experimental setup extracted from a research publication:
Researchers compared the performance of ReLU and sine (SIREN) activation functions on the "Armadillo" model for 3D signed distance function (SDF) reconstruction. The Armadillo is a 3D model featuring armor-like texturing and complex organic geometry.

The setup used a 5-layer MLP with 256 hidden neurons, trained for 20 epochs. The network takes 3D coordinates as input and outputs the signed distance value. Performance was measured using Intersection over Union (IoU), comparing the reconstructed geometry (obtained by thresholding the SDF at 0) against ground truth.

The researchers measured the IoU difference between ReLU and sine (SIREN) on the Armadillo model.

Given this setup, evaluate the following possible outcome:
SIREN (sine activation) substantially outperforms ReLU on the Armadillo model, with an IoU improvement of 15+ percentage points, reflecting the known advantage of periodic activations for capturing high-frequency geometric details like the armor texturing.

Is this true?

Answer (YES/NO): NO